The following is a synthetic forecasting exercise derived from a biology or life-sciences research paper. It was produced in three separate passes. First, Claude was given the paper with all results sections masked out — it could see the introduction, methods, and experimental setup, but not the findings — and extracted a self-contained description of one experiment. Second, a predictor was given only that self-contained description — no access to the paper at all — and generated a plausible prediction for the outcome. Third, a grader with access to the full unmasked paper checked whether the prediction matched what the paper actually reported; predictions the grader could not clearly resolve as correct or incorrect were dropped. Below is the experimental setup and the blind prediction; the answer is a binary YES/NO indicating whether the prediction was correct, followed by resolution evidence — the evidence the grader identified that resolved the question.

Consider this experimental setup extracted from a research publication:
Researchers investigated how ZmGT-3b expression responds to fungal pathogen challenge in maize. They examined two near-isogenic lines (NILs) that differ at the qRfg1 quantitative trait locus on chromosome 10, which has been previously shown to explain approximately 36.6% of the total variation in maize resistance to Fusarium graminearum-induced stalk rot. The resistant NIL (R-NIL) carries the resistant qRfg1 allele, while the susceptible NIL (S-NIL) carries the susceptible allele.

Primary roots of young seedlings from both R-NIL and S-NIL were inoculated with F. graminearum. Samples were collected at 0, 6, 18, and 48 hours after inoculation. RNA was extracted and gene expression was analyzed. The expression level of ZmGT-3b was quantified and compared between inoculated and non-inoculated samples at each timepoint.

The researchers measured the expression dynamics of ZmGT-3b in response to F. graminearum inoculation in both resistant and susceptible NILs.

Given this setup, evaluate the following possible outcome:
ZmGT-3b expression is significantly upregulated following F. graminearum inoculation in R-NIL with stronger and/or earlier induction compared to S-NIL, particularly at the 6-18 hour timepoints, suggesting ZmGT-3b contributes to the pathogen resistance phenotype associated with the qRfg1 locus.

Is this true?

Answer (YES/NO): NO